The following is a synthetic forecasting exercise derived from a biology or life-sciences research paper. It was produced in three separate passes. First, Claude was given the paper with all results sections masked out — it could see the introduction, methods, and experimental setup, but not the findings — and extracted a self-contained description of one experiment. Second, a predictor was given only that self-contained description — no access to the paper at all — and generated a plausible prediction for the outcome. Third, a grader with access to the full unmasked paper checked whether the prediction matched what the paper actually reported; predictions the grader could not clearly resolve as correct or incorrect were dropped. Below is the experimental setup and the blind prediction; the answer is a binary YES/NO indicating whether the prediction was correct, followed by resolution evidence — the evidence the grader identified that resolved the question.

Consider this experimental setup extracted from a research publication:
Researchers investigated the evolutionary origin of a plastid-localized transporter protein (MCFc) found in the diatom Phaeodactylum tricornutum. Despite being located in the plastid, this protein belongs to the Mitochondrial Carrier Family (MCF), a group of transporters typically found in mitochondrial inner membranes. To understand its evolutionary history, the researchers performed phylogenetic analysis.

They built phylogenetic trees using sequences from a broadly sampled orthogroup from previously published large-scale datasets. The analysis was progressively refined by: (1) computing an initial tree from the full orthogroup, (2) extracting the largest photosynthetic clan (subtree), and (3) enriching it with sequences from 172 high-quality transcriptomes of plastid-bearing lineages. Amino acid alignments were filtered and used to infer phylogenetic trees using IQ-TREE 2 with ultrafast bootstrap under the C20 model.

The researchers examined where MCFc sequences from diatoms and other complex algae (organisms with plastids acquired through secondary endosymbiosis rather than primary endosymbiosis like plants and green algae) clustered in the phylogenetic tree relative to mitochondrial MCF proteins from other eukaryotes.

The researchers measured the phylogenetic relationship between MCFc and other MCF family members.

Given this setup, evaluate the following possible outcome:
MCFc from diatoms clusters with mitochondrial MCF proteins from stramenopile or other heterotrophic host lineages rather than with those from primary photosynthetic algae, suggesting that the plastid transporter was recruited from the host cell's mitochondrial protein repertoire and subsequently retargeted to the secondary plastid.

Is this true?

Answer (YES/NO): NO